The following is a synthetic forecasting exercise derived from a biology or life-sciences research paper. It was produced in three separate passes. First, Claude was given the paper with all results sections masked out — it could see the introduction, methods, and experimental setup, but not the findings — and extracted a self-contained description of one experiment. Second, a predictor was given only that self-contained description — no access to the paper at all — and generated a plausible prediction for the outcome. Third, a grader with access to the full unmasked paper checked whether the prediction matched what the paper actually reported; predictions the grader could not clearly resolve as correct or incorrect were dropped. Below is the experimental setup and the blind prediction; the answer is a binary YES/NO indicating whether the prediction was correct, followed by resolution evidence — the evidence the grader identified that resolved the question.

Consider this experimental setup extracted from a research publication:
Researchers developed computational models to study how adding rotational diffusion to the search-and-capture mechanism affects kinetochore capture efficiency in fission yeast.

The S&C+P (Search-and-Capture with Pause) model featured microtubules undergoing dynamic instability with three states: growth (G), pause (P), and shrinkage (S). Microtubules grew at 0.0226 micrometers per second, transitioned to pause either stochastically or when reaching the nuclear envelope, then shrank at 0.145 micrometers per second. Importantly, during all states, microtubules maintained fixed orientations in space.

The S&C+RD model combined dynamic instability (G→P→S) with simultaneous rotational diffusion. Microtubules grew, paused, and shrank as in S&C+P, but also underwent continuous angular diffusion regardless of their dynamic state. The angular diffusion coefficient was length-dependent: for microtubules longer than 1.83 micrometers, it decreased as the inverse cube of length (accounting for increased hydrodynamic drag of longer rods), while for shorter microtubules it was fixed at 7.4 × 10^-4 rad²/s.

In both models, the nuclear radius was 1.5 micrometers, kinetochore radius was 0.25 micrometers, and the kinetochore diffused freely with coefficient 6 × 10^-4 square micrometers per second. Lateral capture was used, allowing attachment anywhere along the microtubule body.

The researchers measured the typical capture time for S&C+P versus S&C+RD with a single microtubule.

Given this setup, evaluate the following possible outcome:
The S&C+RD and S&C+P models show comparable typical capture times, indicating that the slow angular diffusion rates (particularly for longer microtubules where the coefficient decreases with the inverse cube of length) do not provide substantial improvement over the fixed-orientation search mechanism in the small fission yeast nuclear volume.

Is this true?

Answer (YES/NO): NO